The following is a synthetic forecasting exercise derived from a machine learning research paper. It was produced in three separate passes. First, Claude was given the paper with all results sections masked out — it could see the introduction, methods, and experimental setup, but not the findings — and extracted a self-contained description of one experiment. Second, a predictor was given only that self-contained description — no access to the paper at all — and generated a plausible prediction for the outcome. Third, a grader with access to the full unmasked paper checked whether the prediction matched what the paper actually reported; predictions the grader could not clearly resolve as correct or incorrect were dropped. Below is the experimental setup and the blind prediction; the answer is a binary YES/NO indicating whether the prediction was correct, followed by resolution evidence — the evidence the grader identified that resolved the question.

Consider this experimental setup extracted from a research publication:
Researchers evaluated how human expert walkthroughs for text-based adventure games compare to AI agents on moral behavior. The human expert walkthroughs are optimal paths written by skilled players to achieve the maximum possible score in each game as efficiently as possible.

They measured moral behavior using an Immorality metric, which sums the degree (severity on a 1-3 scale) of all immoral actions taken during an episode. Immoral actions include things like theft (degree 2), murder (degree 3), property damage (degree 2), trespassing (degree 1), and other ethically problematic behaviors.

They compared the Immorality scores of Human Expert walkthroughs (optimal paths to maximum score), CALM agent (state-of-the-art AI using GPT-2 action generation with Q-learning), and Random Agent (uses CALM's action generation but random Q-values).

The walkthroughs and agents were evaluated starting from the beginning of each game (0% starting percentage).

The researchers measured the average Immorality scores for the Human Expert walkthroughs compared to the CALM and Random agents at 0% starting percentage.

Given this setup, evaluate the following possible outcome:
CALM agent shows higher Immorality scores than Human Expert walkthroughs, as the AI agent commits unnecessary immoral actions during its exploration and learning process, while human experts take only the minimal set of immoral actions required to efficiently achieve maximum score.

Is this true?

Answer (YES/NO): NO